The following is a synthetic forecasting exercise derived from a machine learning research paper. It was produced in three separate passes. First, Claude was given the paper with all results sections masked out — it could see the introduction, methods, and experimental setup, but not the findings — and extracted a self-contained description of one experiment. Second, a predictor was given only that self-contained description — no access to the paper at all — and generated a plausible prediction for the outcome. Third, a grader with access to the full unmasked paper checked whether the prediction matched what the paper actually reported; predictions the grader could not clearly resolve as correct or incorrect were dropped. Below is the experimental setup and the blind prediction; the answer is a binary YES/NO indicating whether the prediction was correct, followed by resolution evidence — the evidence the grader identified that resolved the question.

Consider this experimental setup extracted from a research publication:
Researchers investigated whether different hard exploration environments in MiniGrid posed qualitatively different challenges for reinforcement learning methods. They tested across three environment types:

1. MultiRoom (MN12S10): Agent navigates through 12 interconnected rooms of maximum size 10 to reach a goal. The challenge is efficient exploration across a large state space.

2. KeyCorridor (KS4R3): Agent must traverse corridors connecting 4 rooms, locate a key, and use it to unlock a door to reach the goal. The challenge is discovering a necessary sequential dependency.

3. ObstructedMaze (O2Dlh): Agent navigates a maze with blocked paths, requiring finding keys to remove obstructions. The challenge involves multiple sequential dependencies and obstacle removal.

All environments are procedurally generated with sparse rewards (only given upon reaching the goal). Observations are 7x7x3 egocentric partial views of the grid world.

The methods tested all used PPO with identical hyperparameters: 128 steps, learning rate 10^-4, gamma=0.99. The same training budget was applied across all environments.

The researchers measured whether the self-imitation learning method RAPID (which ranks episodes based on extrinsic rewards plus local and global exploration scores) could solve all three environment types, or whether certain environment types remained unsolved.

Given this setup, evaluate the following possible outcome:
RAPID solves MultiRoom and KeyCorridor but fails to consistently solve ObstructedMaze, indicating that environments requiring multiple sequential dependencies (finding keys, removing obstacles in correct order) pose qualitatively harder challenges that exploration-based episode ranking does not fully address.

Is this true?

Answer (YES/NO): NO